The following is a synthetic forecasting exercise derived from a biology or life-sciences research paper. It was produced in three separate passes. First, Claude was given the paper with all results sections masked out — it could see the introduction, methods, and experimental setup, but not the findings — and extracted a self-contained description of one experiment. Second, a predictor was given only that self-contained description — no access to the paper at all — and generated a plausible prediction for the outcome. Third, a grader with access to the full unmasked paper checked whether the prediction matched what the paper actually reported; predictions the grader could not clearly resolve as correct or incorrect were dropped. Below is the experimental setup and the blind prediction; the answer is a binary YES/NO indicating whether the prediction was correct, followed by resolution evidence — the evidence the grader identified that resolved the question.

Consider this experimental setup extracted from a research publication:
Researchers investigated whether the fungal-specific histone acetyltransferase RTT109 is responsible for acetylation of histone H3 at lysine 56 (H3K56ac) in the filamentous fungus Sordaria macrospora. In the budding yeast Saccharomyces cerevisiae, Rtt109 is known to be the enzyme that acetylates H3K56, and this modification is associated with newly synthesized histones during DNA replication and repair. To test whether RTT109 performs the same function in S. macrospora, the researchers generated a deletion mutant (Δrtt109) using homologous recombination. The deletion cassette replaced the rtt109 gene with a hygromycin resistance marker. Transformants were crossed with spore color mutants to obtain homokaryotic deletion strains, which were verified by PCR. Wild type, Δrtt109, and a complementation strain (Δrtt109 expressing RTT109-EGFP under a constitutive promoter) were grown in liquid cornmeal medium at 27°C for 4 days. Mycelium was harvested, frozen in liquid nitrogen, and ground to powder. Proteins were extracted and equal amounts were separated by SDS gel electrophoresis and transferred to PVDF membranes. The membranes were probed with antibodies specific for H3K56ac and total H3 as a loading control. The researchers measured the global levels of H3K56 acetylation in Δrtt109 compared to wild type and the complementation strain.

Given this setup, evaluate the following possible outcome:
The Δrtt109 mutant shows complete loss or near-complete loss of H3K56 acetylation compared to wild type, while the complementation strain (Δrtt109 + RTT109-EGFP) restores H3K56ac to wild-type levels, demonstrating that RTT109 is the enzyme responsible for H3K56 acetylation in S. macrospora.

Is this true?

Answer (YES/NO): YES